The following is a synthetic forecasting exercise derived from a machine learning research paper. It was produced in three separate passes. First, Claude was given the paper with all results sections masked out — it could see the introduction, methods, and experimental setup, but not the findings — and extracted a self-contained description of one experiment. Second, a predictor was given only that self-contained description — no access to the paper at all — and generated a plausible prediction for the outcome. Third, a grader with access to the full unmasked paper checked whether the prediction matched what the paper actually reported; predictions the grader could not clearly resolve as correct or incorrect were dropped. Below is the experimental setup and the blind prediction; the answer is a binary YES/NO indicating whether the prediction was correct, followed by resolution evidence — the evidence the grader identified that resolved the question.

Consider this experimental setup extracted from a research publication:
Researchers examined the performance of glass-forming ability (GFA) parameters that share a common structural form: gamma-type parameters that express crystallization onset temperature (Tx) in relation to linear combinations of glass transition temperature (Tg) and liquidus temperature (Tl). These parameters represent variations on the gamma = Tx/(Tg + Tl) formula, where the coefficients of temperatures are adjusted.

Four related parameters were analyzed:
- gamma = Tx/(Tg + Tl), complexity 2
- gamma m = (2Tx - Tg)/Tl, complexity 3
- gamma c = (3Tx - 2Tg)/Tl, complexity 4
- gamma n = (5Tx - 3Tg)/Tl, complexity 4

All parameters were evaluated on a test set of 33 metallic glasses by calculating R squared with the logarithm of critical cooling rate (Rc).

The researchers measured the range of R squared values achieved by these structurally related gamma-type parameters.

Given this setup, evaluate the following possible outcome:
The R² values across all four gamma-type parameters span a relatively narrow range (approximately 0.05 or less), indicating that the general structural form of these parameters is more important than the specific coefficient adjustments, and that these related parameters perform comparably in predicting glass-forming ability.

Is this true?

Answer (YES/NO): YES